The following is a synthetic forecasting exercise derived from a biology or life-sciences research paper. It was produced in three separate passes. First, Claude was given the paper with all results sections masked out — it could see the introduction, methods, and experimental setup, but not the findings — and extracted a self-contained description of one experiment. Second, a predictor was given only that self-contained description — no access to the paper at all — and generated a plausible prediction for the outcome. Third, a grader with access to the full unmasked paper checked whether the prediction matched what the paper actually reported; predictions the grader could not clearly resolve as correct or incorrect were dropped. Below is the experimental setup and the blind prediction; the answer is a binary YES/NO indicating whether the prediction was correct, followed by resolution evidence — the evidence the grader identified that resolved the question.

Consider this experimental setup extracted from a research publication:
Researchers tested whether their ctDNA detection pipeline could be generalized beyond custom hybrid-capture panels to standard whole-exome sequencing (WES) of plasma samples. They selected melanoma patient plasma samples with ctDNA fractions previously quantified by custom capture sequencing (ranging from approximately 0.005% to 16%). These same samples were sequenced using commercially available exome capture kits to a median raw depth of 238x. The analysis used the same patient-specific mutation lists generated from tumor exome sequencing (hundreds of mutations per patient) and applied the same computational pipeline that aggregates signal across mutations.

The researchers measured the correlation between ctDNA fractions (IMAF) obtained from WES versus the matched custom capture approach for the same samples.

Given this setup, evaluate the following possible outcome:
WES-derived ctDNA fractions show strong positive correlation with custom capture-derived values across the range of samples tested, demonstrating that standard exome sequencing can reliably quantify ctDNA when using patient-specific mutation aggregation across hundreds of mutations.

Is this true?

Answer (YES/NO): YES